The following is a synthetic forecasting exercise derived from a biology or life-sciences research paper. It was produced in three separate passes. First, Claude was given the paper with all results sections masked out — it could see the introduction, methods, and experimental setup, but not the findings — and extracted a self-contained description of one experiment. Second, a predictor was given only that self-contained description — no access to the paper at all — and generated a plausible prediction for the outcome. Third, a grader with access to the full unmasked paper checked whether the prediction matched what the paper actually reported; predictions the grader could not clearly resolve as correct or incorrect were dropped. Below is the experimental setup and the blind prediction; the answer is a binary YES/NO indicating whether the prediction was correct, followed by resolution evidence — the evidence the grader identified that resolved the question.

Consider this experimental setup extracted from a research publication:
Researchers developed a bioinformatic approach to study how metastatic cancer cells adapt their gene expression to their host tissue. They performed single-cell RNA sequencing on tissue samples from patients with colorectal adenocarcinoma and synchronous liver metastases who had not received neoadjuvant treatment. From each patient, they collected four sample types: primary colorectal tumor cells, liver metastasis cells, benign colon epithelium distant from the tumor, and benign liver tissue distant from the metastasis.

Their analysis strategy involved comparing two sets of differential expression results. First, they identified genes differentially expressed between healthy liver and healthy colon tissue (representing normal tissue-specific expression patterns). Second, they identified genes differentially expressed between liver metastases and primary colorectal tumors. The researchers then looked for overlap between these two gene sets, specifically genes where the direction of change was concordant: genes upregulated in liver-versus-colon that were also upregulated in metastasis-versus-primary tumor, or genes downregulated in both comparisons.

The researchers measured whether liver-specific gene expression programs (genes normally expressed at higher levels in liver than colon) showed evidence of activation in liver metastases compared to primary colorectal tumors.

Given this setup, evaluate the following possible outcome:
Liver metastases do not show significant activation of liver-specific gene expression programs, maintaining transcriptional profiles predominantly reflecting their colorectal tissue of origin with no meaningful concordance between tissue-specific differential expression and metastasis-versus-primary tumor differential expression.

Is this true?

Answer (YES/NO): NO